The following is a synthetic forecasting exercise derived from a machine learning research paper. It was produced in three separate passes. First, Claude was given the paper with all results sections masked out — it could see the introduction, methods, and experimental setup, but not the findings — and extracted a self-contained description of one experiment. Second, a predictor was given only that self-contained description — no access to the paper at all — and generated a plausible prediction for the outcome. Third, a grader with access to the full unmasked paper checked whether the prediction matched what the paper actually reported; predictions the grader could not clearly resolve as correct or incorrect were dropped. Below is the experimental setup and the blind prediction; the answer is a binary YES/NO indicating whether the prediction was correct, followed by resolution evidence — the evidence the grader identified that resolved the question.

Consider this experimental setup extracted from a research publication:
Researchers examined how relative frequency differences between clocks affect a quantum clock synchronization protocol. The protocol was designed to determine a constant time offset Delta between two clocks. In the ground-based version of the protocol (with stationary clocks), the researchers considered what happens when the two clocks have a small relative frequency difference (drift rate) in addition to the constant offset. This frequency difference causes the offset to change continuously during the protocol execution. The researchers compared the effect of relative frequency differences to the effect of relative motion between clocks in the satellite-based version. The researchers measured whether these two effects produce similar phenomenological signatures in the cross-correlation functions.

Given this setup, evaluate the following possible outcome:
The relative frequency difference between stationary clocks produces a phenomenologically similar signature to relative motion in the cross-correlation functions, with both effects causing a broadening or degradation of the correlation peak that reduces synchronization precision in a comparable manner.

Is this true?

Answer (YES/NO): YES